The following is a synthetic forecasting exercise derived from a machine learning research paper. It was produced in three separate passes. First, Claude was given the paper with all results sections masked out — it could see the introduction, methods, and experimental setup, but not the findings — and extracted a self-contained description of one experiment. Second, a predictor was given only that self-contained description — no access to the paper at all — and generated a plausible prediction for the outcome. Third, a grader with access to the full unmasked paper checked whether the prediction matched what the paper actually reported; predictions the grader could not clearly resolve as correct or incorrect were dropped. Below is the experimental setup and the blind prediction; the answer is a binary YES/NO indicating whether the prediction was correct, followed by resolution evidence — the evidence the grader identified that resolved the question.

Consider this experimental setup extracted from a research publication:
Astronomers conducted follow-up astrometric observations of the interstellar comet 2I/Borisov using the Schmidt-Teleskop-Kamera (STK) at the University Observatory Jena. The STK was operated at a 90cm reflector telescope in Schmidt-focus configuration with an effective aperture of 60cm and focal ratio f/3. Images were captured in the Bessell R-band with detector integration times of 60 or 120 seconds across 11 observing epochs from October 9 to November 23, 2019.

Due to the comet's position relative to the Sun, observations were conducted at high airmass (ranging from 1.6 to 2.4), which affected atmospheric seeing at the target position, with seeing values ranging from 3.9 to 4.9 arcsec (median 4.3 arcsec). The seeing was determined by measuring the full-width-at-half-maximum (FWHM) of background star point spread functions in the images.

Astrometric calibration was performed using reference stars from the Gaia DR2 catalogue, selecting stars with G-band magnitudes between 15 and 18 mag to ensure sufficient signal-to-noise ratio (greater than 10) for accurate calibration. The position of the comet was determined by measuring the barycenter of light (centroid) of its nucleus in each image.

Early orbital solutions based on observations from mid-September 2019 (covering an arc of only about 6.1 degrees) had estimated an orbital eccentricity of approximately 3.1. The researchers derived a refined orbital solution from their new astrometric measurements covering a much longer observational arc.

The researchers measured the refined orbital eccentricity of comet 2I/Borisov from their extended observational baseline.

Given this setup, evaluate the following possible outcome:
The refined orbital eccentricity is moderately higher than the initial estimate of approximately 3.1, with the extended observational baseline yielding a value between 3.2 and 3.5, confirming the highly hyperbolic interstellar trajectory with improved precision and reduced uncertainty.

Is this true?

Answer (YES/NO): YES